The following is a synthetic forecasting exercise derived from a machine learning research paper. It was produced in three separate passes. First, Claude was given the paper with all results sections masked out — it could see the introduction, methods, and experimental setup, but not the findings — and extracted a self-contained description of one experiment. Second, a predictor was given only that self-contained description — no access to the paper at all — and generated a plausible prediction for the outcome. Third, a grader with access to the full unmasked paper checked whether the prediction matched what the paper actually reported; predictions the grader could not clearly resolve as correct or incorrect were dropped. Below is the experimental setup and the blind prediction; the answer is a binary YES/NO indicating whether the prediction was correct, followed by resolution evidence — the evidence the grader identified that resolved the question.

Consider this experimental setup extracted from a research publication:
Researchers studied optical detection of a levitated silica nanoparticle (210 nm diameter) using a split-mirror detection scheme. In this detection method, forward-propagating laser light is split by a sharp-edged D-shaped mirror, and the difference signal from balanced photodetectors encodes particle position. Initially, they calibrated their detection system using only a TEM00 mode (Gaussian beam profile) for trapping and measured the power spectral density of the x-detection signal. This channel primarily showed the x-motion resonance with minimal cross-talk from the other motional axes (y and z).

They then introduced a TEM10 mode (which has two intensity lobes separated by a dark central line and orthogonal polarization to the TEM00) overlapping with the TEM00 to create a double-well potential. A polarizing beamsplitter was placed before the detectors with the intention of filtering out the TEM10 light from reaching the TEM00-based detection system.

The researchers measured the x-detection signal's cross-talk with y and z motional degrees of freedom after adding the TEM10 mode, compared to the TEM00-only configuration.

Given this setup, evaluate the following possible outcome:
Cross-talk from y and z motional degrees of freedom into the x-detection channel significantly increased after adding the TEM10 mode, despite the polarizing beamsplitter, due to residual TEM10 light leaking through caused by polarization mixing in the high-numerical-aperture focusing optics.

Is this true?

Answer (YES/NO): NO